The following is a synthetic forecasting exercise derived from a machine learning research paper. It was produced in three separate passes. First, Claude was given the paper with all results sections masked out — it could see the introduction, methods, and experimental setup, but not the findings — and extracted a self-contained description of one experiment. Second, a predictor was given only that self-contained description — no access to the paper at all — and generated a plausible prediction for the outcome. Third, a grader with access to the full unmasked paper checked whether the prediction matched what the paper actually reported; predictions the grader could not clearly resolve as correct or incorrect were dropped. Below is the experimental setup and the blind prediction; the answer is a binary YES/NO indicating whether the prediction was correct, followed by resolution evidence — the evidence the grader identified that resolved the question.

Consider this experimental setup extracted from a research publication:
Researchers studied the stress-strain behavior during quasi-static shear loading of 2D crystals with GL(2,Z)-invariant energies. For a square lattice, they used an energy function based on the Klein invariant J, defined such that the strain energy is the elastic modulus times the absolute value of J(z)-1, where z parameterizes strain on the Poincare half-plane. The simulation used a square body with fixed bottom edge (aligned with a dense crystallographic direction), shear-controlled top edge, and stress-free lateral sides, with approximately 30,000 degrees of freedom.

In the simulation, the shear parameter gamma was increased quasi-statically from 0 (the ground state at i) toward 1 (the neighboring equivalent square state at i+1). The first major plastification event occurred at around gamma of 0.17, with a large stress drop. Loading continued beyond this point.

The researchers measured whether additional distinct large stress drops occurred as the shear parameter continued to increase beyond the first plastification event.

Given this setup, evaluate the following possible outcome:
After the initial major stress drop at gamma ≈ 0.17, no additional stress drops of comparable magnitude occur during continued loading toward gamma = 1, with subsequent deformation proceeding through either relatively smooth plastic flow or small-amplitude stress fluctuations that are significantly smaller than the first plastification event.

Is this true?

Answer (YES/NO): NO